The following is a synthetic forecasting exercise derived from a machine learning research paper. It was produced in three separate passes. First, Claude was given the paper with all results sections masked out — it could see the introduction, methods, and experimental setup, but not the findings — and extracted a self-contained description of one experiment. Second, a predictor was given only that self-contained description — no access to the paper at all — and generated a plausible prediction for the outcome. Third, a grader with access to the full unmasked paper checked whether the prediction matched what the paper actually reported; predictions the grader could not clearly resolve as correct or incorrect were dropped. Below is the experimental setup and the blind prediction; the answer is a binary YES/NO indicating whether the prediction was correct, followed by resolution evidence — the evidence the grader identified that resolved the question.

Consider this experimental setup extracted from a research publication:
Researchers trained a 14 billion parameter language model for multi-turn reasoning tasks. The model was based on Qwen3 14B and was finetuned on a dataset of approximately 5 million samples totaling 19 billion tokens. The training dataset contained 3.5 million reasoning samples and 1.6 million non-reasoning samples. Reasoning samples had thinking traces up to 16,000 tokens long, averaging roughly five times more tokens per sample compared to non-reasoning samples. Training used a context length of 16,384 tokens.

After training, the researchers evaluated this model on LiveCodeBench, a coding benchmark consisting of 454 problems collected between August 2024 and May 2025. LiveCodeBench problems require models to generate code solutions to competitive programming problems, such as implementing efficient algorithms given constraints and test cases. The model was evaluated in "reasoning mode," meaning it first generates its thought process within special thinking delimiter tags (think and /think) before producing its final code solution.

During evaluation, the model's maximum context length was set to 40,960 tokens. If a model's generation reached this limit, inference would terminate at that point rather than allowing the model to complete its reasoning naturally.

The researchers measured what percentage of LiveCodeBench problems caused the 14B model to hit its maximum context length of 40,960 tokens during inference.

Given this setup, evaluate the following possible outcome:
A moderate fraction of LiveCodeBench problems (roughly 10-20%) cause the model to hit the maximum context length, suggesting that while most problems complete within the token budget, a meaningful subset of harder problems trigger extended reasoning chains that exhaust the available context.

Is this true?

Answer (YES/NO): NO